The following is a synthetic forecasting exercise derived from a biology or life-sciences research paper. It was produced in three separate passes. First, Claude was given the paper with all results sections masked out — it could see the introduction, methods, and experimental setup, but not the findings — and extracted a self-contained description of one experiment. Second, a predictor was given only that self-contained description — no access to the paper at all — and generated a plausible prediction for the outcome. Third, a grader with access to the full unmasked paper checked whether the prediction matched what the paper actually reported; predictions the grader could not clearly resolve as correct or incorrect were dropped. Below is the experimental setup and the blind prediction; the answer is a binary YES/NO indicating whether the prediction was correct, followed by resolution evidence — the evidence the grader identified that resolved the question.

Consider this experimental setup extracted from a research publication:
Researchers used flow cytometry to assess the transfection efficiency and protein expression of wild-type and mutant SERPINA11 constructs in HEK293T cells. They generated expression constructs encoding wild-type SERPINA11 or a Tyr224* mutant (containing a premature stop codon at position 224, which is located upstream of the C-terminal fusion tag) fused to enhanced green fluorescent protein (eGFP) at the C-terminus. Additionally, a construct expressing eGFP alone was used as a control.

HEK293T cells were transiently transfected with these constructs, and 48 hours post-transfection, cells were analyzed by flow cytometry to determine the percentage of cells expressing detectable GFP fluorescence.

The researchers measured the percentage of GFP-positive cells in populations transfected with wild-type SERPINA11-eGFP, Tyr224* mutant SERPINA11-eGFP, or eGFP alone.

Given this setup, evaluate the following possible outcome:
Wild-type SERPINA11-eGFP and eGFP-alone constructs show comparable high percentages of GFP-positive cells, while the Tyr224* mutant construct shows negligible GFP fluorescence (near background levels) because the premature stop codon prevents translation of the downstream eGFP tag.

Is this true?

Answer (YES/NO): NO